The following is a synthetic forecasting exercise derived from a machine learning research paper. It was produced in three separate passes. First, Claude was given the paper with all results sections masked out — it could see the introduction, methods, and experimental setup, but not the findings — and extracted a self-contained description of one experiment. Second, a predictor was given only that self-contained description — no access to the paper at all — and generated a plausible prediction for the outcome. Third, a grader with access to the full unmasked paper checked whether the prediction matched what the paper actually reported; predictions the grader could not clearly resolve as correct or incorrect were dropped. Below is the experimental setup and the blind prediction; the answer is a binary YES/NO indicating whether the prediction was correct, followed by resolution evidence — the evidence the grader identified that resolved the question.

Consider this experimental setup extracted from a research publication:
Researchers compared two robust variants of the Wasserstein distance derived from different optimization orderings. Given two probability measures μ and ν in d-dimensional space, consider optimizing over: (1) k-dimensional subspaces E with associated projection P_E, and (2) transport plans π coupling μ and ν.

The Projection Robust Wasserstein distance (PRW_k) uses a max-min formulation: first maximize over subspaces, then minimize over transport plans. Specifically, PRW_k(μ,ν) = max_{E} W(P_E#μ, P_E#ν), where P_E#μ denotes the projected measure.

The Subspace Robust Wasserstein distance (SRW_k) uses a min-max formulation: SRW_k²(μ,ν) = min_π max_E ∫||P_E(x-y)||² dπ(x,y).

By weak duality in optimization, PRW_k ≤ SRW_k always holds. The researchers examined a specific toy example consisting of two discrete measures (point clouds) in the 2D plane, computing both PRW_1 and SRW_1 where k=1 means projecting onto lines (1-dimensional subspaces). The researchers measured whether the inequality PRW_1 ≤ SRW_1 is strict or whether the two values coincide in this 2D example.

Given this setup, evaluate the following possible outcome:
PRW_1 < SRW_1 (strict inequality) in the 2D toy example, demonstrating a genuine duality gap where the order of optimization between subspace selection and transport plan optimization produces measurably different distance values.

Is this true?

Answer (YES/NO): NO